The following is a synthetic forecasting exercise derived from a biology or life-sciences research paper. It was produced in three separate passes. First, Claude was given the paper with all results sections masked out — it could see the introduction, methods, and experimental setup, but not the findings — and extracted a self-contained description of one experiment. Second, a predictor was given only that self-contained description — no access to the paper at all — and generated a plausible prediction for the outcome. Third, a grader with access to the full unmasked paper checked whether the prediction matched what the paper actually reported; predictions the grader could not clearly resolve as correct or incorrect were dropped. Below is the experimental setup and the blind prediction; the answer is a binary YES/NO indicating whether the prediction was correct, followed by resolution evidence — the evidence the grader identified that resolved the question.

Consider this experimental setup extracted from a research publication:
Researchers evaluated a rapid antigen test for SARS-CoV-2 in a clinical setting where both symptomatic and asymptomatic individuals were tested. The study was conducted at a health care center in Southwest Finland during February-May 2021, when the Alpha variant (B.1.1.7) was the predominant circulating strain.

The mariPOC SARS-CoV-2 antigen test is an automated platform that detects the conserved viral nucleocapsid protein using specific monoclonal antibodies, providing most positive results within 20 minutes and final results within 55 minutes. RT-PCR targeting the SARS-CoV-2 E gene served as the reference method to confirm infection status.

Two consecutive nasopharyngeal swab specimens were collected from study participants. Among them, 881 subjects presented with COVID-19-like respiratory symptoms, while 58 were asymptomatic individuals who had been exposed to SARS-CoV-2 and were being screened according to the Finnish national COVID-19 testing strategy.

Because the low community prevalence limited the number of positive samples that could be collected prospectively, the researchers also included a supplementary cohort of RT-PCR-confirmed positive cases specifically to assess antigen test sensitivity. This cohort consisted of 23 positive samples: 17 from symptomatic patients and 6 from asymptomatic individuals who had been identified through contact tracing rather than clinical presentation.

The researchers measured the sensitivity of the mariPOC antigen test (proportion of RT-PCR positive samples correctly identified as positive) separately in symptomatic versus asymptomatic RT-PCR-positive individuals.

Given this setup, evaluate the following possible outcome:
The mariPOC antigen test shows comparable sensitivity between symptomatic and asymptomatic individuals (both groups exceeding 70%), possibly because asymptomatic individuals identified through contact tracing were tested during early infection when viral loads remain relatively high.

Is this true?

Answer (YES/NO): NO